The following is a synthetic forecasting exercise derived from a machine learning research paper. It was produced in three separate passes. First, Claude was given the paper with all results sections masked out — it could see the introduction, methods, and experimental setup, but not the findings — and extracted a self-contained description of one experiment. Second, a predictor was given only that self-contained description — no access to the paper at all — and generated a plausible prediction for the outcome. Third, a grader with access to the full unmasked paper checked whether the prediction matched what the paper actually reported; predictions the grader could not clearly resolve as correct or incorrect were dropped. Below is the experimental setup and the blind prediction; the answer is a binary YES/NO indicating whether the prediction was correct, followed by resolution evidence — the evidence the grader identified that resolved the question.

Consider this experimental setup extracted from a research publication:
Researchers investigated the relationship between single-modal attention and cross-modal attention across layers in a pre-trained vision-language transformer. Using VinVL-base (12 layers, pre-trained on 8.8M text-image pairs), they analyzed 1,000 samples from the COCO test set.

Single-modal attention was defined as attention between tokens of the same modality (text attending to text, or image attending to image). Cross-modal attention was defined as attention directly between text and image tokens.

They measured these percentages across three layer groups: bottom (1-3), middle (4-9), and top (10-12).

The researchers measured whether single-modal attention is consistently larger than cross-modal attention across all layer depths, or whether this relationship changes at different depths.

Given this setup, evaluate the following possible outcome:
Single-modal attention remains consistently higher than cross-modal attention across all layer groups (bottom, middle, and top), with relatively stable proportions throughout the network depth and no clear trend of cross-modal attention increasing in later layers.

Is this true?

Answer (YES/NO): YES